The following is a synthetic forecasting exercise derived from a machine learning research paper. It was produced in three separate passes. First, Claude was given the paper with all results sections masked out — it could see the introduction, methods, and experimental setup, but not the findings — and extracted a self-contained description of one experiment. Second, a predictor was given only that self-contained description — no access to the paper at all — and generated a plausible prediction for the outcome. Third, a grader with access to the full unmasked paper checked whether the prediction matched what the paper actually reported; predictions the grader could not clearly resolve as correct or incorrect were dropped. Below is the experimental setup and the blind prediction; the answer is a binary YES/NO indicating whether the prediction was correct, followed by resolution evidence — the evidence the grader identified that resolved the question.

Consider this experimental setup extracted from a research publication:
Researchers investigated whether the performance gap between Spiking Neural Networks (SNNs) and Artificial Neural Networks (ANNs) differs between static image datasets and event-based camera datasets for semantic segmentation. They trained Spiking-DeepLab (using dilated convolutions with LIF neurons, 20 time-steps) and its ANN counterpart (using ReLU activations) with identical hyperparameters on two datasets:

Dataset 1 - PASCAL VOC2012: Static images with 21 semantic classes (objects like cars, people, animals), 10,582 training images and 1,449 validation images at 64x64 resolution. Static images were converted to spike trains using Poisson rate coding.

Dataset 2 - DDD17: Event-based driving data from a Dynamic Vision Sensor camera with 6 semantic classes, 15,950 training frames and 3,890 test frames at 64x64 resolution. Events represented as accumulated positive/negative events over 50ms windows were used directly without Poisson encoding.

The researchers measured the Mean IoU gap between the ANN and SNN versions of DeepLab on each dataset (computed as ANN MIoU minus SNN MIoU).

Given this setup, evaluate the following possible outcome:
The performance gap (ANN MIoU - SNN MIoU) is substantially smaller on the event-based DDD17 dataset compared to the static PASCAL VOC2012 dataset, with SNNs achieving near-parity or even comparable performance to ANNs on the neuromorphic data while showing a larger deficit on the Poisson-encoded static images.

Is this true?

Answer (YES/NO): YES